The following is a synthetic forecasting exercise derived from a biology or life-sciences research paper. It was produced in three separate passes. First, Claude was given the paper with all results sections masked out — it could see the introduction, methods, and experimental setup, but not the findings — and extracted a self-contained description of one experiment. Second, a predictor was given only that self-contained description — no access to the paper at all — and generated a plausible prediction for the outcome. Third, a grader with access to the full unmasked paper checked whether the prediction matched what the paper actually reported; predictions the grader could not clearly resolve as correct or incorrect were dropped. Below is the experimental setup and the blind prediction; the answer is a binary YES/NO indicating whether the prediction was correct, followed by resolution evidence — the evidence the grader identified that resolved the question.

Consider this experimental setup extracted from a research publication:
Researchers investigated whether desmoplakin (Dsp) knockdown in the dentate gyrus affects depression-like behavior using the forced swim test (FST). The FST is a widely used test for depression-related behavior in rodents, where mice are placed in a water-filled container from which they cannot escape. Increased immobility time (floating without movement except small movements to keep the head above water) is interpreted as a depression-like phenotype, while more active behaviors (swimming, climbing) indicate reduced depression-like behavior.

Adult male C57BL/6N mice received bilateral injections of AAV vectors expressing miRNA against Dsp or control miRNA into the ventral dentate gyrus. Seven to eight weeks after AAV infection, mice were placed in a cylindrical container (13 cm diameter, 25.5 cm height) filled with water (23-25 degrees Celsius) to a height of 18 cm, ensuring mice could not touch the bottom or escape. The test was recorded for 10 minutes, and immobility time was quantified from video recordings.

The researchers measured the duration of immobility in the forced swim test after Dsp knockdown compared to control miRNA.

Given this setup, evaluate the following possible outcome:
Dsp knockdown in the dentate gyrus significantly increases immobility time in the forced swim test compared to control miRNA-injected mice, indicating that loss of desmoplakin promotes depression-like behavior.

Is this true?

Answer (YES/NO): NO